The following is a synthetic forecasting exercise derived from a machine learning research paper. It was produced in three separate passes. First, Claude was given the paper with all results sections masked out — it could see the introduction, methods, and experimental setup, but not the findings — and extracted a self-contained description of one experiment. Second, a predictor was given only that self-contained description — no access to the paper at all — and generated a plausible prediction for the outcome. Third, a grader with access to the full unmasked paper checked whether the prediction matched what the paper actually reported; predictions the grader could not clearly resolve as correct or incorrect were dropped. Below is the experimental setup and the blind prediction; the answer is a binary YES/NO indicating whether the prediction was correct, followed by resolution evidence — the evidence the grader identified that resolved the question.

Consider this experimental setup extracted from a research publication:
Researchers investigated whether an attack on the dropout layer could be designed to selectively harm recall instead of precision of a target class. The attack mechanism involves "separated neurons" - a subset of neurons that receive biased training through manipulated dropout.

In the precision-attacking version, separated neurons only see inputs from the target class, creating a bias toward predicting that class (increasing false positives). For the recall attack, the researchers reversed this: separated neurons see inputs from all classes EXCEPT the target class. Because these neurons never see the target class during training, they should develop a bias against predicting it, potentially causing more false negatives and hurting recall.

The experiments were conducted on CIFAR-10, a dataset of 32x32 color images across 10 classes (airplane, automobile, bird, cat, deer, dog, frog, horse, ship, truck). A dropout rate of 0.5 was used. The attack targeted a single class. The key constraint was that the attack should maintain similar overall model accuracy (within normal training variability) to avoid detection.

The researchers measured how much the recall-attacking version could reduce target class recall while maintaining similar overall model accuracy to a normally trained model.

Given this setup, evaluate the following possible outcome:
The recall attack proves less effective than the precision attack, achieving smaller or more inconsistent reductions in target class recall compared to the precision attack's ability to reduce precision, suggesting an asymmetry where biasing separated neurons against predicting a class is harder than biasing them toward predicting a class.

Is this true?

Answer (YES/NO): NO